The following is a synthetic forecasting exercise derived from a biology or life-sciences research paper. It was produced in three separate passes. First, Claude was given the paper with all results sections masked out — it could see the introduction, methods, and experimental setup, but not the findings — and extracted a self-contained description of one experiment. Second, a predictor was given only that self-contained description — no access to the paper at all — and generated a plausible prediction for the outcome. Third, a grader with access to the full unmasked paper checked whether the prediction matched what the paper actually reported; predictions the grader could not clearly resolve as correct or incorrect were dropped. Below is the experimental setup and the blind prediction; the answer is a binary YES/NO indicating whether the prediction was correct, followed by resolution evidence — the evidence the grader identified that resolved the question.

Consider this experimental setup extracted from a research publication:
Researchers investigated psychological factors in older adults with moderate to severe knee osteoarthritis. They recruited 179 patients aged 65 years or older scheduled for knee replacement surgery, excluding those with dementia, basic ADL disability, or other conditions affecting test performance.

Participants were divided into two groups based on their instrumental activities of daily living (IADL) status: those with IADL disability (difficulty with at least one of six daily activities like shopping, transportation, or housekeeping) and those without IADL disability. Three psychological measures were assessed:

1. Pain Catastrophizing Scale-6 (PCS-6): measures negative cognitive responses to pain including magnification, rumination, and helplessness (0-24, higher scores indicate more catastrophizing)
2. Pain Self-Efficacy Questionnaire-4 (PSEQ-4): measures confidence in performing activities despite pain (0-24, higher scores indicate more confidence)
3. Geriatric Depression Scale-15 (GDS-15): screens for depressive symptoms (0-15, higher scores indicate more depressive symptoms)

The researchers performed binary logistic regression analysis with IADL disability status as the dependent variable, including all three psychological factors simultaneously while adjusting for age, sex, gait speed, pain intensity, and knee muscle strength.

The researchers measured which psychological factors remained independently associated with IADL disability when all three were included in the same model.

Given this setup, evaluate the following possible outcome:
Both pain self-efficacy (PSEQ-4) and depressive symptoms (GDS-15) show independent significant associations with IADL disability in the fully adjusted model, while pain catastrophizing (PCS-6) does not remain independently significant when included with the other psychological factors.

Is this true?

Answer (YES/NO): NO